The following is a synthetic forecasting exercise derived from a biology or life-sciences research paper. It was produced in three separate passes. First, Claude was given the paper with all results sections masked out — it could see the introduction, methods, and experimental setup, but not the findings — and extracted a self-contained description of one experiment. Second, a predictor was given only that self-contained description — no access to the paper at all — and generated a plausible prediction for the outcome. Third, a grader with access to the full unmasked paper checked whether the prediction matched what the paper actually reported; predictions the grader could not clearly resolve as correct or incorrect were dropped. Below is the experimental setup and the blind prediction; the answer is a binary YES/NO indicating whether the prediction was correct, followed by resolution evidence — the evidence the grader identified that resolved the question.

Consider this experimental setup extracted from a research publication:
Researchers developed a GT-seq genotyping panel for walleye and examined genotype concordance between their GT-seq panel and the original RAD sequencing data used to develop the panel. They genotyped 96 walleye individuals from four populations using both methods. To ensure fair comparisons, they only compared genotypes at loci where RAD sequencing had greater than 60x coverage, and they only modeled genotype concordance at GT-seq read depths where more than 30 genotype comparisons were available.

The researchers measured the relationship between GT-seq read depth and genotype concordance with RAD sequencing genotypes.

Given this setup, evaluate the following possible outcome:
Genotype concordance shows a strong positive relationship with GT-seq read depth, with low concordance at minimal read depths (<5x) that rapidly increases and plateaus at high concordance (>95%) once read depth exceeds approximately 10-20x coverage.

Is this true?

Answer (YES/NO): NO